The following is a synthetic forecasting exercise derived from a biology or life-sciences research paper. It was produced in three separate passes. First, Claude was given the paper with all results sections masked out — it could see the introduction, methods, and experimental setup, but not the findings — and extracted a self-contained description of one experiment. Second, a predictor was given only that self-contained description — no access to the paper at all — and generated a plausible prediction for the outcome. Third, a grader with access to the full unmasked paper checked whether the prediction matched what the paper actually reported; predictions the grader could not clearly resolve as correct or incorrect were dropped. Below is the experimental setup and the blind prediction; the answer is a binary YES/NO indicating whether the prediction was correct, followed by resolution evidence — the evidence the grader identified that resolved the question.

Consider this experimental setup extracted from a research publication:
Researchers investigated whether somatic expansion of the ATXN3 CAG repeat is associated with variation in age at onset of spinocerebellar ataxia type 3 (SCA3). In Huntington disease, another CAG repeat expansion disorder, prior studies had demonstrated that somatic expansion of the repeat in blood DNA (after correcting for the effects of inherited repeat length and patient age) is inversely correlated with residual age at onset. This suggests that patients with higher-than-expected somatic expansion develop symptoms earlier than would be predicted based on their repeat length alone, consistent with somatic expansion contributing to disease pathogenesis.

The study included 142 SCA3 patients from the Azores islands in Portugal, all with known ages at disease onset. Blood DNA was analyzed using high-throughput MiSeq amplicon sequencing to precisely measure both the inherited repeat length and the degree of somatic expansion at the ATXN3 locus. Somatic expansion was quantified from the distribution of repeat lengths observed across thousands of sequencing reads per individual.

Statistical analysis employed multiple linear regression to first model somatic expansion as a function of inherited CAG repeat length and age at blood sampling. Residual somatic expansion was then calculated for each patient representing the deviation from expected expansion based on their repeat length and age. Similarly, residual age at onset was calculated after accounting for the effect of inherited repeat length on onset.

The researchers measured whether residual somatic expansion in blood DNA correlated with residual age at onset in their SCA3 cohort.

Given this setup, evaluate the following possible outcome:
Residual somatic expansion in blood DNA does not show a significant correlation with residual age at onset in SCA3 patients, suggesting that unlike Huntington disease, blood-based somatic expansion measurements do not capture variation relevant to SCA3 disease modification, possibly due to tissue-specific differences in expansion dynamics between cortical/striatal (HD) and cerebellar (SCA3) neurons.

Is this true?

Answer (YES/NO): YES